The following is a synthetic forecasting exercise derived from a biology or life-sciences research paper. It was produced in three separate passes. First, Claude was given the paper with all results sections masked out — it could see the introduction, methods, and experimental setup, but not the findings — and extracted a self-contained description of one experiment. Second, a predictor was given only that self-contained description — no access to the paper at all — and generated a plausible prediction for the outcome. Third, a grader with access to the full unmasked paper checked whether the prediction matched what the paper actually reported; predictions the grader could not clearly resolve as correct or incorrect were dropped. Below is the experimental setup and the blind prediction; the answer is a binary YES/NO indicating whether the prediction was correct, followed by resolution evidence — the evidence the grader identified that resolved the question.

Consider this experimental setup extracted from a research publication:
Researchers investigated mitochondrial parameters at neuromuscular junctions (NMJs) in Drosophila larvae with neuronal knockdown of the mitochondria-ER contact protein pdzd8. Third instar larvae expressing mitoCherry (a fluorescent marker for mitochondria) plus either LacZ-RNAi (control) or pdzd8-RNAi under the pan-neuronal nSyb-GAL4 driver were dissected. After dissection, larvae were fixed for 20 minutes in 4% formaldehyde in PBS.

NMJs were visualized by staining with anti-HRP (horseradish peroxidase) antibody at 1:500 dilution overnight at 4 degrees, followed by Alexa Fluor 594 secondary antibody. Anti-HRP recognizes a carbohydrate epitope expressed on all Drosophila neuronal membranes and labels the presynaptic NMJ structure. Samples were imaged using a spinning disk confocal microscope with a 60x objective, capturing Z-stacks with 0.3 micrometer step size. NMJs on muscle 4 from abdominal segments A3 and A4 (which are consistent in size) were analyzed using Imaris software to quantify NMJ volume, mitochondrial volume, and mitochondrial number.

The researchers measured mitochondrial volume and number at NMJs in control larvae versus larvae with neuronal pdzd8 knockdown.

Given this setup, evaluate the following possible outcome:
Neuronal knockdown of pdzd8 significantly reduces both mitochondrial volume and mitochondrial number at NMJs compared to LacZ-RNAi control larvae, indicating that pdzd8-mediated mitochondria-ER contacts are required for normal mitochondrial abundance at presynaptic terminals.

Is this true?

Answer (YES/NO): NO